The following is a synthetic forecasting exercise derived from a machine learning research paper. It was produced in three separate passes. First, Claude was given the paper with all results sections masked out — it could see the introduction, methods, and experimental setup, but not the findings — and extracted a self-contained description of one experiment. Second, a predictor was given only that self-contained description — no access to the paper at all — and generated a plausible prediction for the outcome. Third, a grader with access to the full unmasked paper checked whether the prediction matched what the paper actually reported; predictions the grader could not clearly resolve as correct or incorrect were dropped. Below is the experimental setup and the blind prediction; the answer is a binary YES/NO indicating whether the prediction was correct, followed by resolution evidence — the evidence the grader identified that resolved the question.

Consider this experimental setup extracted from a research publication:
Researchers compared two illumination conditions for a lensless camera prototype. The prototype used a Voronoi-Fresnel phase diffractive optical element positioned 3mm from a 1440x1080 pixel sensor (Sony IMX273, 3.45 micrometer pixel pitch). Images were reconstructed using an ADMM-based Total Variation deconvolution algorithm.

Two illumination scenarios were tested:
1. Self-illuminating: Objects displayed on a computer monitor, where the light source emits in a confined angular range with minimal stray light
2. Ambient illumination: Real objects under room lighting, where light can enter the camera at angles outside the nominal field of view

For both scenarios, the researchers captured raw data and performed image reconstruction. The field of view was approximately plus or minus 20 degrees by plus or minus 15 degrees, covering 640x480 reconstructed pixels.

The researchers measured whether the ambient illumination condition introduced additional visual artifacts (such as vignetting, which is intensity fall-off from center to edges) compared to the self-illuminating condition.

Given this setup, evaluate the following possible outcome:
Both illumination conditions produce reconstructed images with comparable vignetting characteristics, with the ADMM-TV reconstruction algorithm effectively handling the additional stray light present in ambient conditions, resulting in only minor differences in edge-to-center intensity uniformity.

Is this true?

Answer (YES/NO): NO